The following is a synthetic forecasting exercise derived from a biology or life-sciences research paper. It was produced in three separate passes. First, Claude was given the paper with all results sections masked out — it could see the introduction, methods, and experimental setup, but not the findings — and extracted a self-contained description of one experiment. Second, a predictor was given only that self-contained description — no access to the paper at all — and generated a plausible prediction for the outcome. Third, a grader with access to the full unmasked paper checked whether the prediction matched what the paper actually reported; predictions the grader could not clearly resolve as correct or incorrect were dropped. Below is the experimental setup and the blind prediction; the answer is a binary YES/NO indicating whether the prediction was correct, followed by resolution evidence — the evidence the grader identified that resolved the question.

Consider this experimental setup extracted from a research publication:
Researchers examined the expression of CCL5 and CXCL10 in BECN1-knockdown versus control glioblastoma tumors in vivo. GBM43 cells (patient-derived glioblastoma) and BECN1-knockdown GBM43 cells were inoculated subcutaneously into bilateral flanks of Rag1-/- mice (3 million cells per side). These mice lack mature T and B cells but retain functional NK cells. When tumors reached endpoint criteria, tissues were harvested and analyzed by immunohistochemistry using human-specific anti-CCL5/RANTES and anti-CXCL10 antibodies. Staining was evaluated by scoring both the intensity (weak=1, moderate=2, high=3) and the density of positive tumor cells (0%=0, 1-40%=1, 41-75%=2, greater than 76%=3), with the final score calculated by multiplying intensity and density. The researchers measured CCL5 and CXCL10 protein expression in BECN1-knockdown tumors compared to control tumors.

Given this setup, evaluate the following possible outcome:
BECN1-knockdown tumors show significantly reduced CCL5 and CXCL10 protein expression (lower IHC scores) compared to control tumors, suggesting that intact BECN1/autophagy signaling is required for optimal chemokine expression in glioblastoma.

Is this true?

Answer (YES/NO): NO